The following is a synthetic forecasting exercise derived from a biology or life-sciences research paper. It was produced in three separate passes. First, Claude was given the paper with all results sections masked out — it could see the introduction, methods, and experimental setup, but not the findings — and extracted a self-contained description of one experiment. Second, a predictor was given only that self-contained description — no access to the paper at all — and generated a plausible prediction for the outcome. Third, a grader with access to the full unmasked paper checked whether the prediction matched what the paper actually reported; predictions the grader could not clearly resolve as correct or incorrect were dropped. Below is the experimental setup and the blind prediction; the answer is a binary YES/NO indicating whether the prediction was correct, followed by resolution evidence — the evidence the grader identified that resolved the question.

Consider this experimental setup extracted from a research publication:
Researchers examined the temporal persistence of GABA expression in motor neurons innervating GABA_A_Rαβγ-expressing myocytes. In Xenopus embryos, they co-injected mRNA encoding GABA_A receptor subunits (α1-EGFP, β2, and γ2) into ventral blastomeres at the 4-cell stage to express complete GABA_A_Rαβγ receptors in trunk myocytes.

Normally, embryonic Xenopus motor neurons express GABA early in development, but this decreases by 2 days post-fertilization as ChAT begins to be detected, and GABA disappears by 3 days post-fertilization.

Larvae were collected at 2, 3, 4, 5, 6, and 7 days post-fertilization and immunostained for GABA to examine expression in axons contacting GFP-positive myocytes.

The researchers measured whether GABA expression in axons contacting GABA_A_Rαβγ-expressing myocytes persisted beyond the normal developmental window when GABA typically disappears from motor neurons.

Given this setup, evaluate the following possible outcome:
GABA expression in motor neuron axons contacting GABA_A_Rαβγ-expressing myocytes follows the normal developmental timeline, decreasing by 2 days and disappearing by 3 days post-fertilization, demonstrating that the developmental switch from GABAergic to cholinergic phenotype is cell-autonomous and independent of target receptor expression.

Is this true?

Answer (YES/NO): NO